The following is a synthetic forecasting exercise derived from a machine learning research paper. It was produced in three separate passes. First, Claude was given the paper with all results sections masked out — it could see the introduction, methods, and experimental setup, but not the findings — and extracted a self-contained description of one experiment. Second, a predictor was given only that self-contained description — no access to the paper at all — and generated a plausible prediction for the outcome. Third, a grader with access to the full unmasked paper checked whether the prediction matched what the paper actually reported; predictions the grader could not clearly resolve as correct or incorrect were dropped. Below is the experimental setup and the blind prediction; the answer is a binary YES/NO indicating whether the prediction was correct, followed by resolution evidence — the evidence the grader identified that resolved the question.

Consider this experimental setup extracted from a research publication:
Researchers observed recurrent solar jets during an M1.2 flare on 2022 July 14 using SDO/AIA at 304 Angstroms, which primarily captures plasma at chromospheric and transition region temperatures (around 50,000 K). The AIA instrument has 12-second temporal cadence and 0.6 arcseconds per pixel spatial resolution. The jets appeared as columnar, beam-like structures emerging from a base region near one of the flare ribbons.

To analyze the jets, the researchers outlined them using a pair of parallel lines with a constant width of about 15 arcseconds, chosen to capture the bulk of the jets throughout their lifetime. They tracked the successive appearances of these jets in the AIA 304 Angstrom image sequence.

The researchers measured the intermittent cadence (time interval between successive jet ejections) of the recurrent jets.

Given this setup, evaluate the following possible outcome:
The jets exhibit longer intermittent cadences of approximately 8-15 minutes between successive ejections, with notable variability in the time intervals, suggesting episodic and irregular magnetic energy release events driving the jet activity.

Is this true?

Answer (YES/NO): NO